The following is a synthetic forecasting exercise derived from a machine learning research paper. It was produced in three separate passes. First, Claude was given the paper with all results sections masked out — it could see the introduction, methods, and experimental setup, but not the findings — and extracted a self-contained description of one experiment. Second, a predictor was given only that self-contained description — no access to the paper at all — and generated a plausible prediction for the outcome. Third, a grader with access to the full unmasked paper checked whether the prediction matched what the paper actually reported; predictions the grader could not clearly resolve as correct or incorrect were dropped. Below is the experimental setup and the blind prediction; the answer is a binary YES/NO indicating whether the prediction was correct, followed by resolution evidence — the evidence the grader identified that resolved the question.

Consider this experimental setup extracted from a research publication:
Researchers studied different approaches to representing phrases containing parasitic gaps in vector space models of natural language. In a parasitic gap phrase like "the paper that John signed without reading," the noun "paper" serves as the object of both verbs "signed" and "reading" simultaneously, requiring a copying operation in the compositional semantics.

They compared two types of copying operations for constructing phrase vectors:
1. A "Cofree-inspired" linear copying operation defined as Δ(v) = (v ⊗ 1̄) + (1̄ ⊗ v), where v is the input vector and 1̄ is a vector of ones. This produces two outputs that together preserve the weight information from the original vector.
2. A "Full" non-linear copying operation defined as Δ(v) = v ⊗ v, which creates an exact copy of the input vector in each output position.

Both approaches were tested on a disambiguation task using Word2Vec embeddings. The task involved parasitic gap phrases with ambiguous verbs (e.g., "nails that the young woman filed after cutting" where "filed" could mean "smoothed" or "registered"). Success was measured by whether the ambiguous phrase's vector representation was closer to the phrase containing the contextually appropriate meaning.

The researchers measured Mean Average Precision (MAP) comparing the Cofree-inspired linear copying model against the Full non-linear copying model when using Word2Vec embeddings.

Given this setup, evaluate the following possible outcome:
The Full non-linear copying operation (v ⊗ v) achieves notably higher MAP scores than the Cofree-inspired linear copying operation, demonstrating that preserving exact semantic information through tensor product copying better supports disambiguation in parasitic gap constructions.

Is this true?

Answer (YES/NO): NO